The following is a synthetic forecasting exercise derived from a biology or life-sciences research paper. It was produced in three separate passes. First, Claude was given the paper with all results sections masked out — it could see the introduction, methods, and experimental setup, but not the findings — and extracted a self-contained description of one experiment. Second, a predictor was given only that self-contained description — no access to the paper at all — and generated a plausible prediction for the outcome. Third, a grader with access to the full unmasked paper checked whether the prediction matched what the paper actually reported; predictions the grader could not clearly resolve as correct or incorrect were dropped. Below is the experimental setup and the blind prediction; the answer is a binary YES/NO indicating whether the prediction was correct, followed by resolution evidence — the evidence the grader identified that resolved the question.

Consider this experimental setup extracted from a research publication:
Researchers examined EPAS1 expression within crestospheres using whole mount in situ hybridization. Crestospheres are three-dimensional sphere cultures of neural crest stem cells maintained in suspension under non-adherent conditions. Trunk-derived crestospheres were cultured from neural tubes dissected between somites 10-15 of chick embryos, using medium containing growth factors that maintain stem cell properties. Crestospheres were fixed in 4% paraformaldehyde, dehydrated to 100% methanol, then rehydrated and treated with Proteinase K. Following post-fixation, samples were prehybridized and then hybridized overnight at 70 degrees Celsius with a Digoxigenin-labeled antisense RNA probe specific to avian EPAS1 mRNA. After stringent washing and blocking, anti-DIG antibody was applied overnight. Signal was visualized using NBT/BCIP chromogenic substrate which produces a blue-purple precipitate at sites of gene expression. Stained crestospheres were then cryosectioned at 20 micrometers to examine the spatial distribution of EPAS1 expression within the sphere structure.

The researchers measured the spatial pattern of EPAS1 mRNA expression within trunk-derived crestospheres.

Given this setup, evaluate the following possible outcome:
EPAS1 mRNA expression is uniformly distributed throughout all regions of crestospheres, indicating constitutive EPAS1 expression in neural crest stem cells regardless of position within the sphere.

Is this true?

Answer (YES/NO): NO